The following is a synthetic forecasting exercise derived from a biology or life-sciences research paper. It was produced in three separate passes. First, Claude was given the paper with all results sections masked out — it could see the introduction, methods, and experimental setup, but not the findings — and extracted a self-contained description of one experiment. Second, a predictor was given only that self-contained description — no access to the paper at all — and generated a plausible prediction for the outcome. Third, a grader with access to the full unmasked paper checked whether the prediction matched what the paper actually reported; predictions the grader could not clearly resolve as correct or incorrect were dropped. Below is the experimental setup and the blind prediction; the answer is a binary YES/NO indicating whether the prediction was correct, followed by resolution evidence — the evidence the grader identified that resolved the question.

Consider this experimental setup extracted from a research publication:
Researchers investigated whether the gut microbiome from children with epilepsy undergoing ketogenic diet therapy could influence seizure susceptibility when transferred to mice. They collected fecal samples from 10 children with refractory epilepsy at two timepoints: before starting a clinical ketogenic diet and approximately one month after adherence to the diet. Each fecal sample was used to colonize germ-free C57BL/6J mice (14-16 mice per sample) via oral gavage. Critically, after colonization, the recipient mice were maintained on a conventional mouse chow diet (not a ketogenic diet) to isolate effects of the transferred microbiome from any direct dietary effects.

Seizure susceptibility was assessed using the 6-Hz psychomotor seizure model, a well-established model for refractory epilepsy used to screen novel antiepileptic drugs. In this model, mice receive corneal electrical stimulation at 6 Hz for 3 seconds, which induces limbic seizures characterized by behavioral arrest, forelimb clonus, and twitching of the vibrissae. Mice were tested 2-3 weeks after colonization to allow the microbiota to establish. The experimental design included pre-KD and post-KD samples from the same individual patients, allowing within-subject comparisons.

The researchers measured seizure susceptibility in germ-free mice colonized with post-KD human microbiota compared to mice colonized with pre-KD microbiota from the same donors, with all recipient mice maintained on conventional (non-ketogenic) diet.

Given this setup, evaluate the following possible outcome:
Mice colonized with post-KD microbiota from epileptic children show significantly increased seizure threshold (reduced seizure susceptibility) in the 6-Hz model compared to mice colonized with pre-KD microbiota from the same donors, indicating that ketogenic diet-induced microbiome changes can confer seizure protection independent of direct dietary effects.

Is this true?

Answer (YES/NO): YES